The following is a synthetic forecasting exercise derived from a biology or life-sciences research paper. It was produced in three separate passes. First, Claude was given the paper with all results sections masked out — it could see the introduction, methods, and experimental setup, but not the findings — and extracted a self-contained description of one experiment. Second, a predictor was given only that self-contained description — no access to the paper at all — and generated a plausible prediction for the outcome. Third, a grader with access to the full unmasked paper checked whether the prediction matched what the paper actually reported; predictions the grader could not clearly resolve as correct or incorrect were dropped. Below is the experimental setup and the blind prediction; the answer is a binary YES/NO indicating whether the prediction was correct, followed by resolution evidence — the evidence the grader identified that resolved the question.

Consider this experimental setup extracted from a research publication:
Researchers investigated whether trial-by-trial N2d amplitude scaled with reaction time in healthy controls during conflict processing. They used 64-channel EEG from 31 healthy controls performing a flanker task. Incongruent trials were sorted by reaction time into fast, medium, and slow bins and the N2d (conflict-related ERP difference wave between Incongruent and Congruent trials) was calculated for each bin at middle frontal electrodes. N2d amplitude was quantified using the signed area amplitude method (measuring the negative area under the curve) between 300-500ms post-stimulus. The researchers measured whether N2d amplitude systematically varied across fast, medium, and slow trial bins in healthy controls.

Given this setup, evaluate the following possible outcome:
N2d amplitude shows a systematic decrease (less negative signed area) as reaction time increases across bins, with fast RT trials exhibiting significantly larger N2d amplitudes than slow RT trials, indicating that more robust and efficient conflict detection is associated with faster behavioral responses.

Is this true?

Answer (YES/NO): NO